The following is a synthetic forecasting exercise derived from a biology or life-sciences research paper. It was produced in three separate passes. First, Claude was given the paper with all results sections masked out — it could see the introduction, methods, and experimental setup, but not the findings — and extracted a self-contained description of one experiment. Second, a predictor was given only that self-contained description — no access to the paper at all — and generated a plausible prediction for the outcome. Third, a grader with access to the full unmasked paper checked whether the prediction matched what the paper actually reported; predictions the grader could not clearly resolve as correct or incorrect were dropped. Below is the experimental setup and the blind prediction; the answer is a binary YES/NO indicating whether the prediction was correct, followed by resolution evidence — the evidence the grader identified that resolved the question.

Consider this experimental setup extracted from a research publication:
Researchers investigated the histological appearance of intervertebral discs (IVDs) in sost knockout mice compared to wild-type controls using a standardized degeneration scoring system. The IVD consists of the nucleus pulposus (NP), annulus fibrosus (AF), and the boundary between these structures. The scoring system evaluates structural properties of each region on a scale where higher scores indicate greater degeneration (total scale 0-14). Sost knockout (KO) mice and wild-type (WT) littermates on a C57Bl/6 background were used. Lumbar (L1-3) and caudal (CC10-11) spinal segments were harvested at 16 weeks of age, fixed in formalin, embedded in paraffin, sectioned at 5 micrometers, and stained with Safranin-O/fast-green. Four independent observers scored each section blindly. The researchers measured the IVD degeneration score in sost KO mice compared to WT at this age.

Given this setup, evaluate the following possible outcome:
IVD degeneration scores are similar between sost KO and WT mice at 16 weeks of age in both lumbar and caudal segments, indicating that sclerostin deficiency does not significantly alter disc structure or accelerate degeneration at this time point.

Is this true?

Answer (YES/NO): YES